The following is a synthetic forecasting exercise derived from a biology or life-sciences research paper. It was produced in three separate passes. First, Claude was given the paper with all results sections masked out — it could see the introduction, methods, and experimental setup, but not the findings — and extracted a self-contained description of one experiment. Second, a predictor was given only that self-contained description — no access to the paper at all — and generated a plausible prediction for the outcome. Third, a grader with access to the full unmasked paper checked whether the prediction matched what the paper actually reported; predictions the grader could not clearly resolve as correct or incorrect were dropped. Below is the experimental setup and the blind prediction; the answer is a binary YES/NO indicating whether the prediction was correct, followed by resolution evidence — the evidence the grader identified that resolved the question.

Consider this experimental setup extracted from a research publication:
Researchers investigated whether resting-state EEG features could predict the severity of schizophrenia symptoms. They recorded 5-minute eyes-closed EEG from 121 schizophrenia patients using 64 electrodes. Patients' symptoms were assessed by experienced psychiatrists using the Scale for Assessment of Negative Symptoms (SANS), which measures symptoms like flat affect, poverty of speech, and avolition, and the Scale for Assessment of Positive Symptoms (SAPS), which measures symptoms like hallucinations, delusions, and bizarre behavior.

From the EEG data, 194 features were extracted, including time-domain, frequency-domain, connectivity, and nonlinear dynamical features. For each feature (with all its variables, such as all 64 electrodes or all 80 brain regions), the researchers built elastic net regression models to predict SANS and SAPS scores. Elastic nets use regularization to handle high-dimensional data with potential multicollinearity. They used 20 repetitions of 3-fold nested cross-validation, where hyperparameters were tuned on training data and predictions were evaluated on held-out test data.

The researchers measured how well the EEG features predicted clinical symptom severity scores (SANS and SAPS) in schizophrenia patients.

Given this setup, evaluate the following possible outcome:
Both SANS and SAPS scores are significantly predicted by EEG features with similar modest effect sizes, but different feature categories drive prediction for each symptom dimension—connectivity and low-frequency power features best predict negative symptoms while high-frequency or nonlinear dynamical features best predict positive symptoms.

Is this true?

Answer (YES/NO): NO